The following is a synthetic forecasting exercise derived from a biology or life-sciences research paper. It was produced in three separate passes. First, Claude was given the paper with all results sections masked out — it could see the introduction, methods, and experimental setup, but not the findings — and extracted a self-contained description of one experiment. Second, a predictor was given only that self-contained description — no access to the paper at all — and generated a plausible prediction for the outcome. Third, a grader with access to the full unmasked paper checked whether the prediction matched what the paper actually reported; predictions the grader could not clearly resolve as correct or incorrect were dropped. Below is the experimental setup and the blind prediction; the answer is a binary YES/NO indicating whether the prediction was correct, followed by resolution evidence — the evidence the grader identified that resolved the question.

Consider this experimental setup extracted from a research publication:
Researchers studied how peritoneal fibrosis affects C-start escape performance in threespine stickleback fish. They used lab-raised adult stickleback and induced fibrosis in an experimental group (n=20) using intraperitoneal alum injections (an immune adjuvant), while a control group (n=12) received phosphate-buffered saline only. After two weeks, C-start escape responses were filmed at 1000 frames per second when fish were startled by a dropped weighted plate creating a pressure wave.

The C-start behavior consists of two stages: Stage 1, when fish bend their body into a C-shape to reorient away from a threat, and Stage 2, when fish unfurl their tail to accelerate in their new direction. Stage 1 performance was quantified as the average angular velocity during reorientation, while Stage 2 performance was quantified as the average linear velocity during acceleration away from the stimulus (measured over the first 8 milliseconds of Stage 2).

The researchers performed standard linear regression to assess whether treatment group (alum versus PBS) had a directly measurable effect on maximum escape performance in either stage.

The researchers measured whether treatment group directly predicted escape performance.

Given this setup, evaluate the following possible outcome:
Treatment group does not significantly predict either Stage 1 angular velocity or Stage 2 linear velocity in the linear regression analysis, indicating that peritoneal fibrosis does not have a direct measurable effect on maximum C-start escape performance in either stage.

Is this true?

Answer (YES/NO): YES